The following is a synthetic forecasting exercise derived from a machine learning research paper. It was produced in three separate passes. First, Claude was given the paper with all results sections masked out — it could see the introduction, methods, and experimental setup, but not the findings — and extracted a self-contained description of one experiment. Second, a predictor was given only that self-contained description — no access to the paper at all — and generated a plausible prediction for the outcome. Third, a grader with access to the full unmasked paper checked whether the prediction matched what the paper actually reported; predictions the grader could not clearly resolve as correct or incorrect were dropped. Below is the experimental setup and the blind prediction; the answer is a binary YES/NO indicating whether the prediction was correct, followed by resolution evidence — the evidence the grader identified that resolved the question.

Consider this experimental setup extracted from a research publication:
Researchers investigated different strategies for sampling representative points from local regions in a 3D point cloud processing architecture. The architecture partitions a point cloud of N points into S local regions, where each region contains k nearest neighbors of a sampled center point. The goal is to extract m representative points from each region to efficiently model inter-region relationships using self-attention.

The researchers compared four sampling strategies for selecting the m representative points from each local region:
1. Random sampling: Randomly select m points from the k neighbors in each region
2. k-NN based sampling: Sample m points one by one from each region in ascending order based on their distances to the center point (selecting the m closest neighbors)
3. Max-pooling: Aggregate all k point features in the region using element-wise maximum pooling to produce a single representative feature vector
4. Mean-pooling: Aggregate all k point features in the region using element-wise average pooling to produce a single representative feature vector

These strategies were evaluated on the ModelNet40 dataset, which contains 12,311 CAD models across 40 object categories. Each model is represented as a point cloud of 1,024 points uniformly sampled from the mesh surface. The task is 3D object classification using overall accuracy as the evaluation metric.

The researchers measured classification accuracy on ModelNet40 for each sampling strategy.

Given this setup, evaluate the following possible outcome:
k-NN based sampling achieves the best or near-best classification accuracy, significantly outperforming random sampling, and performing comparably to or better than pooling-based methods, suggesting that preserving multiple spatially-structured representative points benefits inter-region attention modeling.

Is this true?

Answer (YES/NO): NO